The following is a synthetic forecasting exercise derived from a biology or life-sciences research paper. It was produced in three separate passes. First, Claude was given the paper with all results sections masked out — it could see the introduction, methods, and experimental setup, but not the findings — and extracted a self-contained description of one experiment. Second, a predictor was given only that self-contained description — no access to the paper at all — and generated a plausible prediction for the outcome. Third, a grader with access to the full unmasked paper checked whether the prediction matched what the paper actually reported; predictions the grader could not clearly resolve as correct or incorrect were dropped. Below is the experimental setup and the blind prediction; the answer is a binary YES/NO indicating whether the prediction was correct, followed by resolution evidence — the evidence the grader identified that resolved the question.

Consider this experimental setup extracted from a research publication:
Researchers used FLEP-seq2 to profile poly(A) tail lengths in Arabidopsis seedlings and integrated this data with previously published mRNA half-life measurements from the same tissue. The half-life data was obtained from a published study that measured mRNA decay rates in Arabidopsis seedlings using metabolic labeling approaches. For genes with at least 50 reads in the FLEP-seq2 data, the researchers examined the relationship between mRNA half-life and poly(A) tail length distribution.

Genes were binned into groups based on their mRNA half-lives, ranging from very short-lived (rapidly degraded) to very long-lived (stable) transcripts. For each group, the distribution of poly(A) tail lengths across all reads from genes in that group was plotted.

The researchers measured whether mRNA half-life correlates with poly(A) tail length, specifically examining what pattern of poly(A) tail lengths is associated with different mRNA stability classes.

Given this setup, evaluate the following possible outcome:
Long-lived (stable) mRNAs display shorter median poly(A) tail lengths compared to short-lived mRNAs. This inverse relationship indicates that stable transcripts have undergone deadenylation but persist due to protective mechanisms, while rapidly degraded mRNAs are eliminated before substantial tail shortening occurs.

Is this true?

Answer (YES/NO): YES